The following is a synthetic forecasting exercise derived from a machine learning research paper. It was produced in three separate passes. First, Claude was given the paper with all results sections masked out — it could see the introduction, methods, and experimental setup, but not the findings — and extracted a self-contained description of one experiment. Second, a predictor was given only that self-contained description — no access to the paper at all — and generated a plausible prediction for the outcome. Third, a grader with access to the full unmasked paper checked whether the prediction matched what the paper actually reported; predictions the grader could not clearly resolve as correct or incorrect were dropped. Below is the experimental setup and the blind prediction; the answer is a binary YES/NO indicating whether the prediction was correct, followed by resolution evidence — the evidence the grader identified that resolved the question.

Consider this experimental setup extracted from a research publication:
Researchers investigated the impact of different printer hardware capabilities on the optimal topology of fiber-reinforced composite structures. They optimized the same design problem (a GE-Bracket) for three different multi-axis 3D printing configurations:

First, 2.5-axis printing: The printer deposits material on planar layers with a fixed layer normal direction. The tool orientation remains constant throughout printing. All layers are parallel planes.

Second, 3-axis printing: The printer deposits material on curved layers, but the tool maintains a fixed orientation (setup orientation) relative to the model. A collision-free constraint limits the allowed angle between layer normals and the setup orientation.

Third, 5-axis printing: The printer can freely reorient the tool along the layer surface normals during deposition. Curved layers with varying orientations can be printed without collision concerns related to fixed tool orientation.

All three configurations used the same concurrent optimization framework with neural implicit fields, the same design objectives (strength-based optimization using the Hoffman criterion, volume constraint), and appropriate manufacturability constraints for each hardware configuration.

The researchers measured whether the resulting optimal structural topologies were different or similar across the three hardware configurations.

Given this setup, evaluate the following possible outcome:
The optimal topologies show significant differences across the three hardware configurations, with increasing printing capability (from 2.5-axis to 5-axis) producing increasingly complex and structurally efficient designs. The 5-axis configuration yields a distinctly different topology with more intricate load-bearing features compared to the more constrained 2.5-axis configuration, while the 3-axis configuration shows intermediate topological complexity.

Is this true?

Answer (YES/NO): NO